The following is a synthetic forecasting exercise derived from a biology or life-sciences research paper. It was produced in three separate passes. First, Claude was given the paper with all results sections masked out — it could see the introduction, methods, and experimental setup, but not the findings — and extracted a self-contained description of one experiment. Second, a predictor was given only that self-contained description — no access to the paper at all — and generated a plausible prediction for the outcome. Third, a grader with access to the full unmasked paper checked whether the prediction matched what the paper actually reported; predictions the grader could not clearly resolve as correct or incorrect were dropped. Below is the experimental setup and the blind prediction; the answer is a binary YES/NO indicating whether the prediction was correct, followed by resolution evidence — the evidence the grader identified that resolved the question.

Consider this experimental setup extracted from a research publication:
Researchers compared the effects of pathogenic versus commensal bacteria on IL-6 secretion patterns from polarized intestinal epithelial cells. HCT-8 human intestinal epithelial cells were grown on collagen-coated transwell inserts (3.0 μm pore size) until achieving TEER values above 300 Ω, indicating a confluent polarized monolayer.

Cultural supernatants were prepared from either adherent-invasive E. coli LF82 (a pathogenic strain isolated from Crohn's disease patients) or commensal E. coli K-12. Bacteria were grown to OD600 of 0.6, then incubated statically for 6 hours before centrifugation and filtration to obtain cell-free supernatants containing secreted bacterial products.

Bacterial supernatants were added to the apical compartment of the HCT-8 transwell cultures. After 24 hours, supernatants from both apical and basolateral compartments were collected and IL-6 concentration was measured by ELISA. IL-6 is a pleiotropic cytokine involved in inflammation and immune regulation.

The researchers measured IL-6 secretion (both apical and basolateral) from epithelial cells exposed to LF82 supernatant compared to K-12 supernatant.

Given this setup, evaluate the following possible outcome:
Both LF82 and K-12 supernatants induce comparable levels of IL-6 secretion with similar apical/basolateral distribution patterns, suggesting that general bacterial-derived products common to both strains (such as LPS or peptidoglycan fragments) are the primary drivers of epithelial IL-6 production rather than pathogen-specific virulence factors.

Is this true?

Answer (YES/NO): NO